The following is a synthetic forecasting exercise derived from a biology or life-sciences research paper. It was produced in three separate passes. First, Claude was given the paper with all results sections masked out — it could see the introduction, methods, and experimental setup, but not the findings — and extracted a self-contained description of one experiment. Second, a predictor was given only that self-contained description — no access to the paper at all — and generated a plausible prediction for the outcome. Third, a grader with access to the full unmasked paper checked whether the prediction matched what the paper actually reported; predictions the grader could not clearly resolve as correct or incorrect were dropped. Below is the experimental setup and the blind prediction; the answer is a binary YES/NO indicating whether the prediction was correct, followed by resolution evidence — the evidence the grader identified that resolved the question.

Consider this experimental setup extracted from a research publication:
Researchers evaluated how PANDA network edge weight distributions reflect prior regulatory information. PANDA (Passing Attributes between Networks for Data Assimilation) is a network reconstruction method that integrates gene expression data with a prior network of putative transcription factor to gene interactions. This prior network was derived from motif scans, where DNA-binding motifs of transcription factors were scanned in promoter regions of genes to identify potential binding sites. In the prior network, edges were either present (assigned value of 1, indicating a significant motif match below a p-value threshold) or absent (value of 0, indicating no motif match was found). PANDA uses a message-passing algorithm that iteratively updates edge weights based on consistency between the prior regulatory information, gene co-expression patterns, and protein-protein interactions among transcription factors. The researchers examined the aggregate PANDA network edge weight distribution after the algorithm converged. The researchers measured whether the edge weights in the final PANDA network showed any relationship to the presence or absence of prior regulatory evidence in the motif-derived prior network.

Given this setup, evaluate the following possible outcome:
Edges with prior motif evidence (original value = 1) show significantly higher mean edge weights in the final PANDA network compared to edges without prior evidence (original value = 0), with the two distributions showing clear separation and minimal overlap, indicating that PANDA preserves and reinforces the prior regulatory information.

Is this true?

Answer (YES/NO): YES